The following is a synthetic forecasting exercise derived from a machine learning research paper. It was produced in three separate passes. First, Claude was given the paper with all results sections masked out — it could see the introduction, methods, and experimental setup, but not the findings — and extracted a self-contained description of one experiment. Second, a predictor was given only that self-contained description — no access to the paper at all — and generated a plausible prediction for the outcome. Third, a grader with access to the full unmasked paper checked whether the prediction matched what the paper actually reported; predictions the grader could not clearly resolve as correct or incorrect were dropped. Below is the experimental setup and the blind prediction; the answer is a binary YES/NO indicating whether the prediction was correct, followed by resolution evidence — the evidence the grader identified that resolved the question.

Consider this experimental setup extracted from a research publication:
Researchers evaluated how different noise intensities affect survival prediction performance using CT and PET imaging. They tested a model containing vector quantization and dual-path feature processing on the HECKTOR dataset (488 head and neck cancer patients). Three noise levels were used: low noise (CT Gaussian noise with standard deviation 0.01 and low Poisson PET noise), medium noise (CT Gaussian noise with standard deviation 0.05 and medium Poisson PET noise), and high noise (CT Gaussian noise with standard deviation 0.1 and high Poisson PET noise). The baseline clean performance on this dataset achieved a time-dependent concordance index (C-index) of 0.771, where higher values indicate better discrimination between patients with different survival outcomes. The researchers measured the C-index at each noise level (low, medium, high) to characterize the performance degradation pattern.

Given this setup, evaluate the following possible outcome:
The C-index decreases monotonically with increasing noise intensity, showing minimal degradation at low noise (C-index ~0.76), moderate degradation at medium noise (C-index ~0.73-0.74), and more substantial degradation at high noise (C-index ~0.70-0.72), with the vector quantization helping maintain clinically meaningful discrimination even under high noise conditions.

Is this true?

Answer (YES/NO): NO